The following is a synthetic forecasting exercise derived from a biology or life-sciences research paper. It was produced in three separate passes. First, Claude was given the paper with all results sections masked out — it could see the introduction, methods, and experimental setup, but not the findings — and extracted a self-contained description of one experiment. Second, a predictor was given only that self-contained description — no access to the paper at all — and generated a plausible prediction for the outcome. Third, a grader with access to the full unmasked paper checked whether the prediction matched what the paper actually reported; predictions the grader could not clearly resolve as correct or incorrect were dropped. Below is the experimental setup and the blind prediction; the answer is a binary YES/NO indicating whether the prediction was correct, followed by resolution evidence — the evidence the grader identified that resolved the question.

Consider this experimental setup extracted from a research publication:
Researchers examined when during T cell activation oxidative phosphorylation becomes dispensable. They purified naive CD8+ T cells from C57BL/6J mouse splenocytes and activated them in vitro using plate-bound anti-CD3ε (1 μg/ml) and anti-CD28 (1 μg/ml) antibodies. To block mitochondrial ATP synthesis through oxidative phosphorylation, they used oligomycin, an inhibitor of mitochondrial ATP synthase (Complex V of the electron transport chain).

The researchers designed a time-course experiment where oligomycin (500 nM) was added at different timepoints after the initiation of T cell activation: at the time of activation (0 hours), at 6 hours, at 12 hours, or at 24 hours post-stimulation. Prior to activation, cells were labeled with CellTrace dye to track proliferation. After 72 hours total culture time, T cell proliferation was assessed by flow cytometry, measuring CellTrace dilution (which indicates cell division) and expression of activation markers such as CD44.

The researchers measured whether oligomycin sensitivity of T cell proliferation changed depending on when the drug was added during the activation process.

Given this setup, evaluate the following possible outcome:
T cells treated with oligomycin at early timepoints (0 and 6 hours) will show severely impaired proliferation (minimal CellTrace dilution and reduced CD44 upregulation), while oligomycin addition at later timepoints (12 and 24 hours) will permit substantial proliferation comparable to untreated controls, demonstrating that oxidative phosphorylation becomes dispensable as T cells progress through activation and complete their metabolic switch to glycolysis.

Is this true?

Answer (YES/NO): NO